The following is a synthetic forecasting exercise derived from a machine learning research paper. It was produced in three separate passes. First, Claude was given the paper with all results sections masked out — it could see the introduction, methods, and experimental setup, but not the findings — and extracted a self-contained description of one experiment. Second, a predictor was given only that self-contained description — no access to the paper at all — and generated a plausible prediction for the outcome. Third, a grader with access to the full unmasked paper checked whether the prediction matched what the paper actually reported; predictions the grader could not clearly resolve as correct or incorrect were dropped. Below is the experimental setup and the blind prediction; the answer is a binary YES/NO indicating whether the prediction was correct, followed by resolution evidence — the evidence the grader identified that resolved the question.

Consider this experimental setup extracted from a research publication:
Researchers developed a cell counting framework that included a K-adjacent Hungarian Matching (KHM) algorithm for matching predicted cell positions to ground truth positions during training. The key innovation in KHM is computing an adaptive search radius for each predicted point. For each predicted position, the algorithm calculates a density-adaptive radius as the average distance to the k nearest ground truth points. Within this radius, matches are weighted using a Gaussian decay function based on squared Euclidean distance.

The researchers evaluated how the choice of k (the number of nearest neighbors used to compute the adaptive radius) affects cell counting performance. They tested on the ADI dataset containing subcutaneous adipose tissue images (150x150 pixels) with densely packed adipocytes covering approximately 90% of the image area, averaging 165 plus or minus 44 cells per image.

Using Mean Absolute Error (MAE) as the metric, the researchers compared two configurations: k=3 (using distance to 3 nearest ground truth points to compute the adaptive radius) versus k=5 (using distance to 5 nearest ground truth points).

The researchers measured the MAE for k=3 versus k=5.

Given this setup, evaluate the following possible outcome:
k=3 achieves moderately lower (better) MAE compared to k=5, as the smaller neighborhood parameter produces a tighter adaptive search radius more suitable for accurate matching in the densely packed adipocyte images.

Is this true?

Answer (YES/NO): NO